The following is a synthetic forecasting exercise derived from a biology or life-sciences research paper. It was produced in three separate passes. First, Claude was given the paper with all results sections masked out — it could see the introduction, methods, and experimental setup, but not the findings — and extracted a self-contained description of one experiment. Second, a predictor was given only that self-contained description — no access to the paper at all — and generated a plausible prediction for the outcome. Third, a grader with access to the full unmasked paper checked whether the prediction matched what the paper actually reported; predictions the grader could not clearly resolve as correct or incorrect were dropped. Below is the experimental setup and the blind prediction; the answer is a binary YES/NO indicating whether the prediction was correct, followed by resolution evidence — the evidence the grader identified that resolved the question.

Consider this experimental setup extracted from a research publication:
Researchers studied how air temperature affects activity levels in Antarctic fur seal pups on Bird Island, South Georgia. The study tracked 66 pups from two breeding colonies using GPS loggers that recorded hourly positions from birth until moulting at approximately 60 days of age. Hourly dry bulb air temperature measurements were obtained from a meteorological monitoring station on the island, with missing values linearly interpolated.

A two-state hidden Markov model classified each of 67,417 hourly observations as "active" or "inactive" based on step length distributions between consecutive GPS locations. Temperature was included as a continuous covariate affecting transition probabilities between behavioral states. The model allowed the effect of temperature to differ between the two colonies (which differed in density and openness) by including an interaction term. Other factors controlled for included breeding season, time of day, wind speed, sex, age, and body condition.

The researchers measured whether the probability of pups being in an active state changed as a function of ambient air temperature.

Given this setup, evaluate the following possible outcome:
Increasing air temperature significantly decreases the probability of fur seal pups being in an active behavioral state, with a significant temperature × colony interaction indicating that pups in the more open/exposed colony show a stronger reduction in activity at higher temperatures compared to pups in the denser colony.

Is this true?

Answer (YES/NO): NO